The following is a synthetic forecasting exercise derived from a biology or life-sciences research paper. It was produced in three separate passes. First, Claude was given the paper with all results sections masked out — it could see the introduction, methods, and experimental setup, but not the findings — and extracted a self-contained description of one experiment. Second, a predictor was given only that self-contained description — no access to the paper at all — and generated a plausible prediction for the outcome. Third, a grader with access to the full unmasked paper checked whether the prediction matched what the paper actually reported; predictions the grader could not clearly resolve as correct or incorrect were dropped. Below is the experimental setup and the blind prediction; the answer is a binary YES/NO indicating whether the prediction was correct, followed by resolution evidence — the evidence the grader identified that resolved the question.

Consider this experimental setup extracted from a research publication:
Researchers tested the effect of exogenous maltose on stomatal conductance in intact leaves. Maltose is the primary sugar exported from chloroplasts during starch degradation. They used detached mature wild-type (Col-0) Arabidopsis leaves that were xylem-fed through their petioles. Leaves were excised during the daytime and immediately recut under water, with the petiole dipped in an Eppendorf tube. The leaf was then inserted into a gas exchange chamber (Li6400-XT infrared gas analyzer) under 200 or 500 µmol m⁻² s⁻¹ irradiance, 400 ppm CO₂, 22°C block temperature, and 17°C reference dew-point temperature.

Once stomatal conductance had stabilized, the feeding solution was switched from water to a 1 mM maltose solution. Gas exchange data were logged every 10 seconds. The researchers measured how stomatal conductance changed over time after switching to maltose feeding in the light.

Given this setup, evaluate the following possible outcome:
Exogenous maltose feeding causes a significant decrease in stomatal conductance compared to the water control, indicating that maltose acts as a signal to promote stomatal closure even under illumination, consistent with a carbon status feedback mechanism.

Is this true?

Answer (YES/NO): NO